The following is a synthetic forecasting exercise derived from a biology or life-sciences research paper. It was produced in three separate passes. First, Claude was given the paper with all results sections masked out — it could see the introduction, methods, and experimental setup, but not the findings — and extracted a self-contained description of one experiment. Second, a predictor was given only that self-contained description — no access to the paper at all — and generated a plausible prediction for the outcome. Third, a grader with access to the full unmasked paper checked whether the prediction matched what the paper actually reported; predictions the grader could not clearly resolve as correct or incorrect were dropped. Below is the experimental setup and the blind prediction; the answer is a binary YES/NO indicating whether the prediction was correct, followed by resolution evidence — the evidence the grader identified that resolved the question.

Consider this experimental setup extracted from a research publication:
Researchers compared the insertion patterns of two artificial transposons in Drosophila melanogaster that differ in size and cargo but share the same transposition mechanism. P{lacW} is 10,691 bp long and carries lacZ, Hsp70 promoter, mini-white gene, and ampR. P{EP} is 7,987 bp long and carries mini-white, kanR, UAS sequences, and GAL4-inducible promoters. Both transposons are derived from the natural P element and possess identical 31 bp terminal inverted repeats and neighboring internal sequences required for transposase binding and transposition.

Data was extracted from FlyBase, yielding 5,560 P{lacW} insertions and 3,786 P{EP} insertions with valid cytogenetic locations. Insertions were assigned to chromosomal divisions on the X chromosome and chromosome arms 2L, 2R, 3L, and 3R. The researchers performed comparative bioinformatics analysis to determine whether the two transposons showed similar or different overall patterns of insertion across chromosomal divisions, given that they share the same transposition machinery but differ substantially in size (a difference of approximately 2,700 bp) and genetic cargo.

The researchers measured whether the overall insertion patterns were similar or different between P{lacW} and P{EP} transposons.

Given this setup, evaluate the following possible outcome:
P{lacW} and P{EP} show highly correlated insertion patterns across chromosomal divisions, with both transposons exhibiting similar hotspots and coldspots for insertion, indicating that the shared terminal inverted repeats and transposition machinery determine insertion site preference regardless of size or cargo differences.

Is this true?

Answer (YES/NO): NO